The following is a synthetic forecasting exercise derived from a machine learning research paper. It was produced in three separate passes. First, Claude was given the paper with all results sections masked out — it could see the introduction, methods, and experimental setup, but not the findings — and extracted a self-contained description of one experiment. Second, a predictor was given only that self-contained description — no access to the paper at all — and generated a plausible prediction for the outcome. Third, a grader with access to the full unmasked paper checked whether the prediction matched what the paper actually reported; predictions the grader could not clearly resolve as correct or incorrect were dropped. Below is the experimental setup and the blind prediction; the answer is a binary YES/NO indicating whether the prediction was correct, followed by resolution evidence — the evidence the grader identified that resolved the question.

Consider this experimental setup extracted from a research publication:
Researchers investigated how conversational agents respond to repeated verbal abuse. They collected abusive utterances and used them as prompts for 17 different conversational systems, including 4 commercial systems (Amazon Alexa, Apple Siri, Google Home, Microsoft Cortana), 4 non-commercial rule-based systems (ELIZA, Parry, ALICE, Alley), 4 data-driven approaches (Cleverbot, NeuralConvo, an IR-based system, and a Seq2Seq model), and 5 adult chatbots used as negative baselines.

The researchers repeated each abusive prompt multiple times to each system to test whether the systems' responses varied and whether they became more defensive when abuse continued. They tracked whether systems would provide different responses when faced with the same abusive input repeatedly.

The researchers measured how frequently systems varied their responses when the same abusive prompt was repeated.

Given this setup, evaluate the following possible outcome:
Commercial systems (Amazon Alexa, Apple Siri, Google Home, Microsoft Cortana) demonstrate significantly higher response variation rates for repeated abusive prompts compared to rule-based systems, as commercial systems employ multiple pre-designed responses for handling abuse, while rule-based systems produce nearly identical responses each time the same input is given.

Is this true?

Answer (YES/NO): NO